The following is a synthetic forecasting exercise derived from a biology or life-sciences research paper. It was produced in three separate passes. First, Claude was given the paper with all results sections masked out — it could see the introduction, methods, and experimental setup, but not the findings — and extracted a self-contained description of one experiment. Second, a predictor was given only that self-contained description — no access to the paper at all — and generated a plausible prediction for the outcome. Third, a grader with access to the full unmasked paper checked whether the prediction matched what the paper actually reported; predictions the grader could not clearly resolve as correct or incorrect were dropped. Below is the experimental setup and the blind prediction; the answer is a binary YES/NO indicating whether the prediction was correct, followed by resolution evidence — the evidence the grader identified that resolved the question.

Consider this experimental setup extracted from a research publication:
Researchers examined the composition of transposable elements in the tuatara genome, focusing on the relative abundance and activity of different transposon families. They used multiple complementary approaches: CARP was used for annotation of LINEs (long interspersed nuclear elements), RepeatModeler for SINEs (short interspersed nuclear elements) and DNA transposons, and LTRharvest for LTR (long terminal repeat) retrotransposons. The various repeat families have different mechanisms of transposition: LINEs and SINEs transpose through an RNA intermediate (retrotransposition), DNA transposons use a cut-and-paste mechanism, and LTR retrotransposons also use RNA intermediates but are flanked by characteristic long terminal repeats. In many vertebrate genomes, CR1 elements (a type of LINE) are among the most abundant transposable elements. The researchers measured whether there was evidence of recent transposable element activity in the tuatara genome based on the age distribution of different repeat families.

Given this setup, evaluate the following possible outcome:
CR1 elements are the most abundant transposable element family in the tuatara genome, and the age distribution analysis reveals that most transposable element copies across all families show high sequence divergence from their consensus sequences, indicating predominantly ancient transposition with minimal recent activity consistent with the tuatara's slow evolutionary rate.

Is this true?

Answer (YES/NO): NO